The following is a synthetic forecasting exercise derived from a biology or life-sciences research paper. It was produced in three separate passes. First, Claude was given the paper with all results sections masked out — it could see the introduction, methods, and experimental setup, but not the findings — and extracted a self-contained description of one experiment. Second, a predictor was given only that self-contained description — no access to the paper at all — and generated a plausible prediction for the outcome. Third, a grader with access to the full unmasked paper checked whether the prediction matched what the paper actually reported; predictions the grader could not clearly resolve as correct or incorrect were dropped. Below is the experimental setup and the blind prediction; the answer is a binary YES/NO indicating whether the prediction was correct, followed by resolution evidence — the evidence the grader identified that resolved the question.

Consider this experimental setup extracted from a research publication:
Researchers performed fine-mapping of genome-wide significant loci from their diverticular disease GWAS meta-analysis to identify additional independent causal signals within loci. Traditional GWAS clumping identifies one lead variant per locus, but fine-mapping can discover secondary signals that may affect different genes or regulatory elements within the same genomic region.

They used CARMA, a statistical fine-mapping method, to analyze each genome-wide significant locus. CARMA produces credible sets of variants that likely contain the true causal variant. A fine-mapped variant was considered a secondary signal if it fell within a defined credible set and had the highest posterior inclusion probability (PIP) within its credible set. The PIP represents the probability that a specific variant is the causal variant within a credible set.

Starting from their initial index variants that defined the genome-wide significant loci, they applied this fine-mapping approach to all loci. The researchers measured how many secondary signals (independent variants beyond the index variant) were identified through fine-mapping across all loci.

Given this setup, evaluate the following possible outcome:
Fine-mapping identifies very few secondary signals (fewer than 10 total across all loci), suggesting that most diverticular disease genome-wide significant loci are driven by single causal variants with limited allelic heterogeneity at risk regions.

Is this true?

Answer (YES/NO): NO